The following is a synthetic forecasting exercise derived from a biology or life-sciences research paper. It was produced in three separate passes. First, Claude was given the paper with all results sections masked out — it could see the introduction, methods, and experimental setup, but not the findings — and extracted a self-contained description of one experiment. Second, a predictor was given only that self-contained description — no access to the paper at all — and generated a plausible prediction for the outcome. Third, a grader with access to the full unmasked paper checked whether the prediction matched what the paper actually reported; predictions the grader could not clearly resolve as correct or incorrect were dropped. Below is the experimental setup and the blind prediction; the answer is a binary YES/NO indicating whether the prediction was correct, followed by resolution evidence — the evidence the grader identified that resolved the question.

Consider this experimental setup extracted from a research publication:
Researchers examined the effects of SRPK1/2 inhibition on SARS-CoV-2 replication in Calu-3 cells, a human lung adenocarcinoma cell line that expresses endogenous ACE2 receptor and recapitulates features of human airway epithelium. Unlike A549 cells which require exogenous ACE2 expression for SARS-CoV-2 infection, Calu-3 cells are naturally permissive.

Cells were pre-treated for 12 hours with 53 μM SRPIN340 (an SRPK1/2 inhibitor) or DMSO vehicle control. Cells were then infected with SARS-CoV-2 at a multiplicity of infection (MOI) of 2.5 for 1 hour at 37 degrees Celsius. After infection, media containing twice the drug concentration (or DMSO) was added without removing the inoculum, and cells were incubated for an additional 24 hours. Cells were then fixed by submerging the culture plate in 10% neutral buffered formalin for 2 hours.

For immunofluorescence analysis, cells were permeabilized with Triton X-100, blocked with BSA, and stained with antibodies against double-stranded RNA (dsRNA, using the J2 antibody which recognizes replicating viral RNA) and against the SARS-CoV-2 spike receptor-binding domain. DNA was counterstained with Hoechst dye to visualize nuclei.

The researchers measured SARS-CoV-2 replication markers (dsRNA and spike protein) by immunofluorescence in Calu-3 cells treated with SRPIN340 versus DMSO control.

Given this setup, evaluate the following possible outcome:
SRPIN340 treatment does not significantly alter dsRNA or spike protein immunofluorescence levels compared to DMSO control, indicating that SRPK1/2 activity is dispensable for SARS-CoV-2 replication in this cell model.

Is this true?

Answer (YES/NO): NO